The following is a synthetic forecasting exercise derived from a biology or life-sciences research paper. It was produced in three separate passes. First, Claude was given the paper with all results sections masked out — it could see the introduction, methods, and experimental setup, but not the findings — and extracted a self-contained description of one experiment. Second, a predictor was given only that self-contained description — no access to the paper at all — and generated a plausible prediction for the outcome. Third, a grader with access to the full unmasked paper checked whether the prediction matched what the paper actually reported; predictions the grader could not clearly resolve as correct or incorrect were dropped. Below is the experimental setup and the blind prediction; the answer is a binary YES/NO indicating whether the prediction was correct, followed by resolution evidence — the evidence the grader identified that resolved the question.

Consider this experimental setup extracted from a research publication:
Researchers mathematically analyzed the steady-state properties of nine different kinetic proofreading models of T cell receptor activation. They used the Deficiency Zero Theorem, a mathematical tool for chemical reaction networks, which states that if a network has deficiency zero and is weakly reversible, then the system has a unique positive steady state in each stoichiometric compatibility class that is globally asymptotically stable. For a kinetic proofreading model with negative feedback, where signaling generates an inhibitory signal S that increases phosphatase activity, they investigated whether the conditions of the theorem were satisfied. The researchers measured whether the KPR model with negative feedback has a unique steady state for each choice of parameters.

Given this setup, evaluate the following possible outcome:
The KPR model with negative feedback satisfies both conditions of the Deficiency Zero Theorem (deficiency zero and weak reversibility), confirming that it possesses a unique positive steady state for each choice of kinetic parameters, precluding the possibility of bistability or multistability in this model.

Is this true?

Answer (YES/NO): NO